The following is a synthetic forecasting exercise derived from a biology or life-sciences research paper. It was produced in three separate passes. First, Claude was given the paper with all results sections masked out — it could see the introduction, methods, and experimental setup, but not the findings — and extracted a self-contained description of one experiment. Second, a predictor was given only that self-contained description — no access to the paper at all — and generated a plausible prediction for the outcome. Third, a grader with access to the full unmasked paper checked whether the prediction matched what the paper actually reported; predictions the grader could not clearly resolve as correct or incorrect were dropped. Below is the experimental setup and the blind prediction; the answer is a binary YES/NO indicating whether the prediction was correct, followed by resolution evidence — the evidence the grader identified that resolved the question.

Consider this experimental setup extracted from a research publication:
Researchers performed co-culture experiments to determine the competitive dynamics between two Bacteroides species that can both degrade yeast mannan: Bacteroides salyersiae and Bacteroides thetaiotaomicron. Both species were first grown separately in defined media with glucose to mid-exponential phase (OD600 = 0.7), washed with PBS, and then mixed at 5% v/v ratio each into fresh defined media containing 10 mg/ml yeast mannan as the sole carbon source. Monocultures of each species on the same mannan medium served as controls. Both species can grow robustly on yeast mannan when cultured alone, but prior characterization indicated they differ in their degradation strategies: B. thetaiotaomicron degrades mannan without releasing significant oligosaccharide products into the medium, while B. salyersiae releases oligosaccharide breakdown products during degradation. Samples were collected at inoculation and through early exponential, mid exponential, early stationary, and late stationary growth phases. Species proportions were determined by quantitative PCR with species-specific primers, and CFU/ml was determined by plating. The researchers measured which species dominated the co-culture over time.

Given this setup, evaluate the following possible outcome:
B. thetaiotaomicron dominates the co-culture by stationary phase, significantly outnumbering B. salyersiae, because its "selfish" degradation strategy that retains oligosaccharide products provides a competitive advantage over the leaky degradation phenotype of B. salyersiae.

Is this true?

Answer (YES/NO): NO